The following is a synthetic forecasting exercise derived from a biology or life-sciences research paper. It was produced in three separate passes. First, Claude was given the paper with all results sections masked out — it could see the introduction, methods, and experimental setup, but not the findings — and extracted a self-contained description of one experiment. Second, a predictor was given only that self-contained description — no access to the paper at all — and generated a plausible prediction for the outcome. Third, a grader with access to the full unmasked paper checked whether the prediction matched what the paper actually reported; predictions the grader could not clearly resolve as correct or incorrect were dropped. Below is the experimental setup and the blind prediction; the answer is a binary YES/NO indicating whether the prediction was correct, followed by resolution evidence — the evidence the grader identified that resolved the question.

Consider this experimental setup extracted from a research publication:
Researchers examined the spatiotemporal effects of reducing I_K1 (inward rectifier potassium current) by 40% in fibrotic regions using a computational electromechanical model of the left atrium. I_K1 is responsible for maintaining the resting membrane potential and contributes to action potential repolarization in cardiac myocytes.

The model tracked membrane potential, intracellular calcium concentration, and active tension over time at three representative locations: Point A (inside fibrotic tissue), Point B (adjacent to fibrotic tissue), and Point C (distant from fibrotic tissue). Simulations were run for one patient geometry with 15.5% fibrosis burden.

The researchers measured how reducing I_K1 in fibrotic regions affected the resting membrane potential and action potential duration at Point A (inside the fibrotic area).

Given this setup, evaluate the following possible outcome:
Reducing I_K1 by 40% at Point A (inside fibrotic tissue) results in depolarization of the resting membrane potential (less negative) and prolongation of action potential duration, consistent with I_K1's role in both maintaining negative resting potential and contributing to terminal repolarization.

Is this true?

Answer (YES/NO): YES